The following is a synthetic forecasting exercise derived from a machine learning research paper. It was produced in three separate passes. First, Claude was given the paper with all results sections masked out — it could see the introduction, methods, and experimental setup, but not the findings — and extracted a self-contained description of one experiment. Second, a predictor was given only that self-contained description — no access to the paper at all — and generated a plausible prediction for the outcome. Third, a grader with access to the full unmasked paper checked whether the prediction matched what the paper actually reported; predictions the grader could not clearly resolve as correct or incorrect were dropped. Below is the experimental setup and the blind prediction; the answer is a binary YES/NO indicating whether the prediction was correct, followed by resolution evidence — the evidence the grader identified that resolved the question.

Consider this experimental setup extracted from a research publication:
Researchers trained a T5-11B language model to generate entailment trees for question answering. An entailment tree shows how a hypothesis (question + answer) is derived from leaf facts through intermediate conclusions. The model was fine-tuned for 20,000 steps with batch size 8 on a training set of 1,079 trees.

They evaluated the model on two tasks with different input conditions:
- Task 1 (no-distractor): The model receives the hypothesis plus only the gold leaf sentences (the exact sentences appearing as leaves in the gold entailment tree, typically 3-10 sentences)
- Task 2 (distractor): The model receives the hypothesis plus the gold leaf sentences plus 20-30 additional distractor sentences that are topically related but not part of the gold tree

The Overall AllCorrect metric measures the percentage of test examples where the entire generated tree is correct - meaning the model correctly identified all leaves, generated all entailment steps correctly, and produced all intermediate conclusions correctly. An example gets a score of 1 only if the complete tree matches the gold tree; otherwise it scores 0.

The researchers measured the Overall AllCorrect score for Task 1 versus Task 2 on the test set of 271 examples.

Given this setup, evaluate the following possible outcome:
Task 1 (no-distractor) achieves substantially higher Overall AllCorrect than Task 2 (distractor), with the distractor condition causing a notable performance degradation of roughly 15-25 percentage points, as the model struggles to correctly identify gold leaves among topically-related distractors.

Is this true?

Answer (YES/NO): NO